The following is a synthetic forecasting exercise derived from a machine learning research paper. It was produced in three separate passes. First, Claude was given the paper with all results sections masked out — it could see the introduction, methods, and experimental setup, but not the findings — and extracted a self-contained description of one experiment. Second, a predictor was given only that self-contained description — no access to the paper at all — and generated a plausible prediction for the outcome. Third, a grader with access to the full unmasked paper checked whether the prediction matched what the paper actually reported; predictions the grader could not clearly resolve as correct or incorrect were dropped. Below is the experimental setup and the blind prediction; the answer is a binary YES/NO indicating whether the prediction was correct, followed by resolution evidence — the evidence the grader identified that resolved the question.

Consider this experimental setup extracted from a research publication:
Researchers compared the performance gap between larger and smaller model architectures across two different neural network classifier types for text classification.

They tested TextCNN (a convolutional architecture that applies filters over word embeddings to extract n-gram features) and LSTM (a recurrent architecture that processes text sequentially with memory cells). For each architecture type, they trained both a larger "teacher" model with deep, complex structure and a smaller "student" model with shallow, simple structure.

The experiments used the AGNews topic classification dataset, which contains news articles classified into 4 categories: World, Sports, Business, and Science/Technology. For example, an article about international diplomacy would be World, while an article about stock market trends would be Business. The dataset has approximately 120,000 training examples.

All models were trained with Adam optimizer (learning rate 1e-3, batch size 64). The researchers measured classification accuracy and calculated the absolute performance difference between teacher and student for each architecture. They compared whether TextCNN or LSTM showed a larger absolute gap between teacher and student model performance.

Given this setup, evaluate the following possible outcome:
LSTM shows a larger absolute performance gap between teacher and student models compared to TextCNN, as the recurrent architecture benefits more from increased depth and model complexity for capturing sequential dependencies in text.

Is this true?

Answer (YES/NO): NO